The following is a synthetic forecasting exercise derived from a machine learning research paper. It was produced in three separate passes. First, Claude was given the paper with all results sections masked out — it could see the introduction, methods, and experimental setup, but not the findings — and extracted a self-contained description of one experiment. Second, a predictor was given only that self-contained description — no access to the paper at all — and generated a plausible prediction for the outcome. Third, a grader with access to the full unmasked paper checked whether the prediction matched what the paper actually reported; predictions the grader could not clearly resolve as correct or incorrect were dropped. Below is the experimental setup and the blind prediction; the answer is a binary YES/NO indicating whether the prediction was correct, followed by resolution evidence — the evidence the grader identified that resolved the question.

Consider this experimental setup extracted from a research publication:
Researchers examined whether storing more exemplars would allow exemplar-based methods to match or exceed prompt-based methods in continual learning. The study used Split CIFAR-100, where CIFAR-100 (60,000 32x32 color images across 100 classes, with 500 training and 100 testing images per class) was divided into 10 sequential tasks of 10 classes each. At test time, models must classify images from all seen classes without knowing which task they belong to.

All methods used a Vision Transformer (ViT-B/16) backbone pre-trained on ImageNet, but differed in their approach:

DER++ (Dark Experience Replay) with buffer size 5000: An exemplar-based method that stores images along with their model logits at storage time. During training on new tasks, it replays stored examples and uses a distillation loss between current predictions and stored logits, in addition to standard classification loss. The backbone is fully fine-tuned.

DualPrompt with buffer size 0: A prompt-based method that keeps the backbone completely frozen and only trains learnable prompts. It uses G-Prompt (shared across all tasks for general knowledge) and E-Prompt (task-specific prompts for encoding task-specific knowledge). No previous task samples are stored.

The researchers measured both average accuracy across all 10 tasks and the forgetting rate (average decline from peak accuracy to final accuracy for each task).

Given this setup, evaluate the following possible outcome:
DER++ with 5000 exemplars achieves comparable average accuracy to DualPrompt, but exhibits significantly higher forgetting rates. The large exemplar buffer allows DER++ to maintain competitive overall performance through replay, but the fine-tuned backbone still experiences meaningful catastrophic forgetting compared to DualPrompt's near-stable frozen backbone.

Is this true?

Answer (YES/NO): NO